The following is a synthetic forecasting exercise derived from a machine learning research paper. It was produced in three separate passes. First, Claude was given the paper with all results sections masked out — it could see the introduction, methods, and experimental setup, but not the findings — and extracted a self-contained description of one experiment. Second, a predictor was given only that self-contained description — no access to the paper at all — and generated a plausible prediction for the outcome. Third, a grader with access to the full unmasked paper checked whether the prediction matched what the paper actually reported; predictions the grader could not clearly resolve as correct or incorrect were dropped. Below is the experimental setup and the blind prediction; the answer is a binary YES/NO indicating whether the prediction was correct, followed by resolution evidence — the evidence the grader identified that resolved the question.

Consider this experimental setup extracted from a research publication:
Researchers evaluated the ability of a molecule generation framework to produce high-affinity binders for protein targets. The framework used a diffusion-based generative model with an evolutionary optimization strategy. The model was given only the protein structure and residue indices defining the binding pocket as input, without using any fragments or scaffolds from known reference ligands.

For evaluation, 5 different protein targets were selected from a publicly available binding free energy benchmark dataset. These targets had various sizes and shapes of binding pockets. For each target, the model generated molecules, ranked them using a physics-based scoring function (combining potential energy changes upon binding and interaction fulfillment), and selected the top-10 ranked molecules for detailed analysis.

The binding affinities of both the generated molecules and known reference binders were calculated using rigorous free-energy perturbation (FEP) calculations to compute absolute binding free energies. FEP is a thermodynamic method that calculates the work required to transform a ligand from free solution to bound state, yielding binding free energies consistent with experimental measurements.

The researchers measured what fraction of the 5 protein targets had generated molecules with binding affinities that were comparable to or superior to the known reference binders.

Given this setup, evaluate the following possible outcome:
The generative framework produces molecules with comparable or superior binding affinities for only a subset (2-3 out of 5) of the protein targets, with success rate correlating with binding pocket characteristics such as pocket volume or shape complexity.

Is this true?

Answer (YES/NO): NO